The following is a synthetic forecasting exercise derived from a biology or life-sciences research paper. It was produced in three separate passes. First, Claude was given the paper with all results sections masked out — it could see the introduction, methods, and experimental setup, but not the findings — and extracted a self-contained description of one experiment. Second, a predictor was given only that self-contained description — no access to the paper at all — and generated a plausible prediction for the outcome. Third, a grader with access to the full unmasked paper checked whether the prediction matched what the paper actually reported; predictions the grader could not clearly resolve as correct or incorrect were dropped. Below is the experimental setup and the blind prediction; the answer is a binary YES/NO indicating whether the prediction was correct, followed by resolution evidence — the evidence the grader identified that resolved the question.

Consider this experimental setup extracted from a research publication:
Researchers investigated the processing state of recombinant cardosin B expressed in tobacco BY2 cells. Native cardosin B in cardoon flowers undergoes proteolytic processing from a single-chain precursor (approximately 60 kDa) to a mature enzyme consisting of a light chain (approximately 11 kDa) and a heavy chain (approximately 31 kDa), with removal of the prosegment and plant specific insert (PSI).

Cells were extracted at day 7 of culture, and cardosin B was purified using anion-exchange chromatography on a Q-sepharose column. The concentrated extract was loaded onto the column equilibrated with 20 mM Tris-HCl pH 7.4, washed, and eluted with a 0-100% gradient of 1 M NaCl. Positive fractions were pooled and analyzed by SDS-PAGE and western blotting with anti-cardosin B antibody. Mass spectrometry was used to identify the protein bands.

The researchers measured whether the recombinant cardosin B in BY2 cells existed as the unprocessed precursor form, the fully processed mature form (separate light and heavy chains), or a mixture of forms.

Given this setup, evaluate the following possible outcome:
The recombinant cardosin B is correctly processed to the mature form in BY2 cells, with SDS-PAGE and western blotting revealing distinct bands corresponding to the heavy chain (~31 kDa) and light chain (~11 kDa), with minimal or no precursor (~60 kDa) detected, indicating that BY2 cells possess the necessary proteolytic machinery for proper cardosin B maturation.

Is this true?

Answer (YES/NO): NO